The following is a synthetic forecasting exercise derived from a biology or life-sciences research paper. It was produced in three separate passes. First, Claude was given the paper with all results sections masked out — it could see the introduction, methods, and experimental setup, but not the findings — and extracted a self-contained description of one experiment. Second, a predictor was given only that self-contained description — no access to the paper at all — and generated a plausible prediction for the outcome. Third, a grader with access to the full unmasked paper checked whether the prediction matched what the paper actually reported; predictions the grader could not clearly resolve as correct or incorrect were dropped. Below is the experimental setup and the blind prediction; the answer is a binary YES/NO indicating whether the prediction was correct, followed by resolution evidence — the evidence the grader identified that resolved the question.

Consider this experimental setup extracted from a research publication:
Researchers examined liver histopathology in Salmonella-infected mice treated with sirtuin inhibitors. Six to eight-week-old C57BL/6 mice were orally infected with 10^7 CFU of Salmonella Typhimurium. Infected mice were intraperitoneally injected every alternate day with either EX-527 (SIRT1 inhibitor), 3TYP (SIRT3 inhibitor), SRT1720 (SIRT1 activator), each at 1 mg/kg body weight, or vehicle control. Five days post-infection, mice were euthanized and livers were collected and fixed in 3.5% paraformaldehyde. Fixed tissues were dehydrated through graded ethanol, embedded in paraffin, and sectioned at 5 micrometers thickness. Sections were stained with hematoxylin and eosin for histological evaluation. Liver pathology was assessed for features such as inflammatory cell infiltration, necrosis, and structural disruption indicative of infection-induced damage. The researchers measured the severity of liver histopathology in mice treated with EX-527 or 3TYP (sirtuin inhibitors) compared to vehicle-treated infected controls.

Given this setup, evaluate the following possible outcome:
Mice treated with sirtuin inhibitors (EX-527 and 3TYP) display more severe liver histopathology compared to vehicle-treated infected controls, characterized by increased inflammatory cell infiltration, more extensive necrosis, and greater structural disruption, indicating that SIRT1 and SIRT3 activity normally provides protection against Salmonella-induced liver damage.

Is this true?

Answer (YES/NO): YES